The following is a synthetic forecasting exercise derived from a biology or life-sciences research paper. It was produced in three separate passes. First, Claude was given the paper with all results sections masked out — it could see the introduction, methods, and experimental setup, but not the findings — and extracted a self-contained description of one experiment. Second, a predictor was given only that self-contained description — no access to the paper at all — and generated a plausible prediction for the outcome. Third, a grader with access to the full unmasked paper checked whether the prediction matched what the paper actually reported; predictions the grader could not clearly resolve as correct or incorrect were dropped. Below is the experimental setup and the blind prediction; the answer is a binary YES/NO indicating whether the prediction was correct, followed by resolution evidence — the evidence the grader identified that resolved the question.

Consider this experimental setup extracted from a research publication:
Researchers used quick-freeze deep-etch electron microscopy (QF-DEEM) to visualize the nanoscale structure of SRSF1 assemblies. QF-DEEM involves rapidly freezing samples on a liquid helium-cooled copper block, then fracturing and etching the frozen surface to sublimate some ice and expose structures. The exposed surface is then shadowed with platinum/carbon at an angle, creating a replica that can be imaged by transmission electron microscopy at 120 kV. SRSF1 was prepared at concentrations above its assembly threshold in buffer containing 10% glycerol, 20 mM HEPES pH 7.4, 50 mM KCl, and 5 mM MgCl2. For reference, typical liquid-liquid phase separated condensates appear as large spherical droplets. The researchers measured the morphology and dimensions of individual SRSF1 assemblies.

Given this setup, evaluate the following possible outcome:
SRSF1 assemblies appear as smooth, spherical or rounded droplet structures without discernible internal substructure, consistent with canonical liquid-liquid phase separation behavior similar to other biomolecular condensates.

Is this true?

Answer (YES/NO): NO